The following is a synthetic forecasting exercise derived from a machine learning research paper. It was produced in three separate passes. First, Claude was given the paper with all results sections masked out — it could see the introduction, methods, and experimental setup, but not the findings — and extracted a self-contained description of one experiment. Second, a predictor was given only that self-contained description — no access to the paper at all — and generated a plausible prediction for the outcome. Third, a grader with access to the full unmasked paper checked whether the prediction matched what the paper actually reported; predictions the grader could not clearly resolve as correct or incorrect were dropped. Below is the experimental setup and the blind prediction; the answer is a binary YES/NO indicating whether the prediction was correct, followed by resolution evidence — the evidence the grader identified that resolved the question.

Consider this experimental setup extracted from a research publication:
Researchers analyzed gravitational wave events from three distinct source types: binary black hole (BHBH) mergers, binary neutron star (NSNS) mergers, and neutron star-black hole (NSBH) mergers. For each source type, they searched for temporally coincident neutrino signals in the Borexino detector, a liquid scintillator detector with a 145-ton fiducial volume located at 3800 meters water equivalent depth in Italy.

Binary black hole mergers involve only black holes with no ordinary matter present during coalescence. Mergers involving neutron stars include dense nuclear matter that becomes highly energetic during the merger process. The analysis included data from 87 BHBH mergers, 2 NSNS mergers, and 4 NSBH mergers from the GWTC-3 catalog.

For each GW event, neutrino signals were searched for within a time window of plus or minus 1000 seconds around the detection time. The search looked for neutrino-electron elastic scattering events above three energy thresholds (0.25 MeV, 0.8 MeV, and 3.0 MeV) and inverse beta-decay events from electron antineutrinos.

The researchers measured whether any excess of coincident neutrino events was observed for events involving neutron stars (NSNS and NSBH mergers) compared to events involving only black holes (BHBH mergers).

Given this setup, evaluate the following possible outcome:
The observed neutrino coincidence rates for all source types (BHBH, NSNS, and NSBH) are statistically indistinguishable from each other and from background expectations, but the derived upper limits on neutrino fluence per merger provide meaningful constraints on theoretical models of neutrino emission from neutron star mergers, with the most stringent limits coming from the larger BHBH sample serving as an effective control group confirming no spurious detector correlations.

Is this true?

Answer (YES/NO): NO